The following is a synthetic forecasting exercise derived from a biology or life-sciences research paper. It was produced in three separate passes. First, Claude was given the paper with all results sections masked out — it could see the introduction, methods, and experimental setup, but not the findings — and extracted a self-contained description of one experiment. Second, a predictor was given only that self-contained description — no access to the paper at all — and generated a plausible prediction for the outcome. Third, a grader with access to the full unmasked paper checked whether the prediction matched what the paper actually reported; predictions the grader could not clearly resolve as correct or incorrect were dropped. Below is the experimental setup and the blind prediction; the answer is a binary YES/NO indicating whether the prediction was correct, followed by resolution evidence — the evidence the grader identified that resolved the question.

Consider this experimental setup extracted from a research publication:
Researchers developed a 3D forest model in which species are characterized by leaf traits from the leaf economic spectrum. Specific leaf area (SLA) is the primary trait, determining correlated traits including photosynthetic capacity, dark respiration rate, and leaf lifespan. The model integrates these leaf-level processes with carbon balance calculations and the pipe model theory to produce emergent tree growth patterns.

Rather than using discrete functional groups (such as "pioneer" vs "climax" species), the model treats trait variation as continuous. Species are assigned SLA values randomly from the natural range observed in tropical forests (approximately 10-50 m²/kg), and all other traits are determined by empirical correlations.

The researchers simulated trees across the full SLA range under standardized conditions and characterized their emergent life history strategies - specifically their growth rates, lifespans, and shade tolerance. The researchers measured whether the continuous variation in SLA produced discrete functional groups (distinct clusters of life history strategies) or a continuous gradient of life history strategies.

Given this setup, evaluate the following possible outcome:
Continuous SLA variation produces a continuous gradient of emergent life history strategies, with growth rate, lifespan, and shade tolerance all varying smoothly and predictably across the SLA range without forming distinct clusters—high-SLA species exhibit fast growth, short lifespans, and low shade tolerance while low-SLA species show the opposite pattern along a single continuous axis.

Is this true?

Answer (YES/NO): YES